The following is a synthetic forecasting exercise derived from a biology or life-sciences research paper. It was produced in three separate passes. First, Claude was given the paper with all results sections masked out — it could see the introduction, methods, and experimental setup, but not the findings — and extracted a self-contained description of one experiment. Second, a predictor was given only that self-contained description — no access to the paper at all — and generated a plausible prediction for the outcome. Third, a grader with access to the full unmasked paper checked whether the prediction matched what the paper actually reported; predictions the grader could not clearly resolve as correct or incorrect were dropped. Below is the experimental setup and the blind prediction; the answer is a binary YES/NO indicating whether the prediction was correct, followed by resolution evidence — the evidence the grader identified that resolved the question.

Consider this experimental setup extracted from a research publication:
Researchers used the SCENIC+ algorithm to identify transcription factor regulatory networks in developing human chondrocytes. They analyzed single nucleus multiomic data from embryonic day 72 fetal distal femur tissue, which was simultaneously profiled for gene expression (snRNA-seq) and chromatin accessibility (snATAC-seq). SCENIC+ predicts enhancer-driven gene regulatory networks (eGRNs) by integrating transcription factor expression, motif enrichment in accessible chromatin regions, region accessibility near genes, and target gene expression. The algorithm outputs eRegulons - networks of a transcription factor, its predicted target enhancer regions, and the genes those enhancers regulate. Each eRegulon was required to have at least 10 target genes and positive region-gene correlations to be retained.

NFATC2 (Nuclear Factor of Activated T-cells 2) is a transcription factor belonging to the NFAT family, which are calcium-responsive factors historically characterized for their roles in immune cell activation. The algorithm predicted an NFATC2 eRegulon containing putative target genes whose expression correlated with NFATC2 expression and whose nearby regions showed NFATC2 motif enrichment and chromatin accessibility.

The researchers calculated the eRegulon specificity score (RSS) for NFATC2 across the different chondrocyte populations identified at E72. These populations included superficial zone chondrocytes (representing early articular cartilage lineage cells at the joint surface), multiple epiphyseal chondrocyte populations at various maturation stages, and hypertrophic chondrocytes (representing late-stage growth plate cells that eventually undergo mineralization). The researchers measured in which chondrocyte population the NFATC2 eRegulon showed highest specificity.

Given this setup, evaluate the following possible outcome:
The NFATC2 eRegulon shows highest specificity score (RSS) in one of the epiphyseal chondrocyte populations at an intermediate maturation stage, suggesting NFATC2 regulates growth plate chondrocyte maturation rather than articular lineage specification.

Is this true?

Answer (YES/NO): NO